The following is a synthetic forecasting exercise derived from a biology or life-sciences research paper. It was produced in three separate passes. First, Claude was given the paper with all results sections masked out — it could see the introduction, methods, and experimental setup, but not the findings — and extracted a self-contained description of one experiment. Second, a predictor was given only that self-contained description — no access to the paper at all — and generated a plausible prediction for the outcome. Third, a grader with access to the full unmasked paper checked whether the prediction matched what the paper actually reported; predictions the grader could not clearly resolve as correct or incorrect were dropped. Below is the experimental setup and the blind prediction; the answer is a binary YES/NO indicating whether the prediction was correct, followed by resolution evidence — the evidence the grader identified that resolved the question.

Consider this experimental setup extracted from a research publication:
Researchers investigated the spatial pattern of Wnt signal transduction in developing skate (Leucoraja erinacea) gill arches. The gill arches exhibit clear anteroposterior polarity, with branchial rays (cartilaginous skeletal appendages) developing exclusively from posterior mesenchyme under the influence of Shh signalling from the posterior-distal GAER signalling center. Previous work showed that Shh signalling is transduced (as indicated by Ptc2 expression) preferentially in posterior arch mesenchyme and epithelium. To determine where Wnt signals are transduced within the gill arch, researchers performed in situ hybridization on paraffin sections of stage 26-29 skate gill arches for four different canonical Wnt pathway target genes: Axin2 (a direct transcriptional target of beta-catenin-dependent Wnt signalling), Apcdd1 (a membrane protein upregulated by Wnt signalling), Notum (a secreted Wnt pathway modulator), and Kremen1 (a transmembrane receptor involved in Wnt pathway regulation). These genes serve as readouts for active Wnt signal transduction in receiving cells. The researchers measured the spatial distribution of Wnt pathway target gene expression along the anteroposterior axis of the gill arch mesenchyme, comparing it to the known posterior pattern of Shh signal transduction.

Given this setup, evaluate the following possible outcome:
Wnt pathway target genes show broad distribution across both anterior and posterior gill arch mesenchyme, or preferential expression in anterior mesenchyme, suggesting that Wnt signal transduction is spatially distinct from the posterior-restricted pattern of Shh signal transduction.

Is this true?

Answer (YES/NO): YES